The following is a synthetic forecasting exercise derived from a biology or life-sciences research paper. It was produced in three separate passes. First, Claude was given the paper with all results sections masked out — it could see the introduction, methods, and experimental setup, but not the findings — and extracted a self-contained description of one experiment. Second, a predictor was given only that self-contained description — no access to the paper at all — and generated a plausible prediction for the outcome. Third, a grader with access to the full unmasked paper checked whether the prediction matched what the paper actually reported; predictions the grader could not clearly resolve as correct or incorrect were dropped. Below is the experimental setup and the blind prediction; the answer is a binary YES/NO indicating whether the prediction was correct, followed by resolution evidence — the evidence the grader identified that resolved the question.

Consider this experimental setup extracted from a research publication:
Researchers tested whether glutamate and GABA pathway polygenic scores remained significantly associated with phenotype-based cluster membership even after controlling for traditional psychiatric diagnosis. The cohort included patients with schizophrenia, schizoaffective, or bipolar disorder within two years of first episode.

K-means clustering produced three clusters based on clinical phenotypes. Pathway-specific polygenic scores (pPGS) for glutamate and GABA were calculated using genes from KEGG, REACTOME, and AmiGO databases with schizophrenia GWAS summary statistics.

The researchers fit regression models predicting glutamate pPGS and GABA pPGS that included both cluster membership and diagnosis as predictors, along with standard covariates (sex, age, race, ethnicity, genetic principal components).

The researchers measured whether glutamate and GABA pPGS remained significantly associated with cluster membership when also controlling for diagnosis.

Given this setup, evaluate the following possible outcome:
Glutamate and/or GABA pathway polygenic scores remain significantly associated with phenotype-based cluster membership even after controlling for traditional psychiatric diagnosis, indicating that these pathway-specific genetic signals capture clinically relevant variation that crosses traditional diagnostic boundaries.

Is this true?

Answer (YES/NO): YES